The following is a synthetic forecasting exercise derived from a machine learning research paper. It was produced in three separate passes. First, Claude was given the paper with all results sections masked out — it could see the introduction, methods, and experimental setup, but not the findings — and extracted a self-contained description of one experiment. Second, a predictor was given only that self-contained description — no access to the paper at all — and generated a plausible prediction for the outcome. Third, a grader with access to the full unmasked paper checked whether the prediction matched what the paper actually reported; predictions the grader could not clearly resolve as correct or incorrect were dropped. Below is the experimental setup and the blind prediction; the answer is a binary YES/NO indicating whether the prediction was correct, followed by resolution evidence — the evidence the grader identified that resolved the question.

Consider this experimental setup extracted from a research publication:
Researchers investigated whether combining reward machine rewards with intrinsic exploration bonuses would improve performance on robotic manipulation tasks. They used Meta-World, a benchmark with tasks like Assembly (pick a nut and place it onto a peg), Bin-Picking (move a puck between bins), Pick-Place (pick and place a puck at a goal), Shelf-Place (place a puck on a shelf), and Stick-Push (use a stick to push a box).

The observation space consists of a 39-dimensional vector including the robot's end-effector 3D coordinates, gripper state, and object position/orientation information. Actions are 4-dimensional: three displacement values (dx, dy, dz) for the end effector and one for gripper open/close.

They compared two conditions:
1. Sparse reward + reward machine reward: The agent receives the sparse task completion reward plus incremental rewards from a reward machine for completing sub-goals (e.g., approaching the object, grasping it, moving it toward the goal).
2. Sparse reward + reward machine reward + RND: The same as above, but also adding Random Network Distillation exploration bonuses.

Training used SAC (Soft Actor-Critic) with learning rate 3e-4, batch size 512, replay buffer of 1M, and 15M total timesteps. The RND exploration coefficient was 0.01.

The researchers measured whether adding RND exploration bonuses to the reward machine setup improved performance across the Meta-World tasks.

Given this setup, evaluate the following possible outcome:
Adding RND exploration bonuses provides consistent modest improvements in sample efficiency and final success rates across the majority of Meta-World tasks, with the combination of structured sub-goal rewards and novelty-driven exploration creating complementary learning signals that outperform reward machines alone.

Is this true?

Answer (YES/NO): YES